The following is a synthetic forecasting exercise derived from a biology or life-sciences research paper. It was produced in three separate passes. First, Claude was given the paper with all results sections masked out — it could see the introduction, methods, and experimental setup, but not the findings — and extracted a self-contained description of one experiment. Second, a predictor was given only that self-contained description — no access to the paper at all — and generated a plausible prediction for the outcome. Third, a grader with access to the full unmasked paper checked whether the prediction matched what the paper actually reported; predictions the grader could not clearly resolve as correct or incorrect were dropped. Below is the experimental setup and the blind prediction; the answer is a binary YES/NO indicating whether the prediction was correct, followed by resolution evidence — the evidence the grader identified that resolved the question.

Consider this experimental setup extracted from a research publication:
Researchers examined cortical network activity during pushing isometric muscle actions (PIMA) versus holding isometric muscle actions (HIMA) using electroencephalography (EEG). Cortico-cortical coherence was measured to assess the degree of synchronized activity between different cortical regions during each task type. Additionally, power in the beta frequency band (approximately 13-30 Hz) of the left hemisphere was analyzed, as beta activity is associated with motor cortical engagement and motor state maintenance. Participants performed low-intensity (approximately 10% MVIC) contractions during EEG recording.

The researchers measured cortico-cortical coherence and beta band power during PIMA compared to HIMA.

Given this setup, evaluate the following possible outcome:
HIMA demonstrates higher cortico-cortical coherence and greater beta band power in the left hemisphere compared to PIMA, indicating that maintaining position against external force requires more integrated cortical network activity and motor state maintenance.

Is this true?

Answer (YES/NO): NO